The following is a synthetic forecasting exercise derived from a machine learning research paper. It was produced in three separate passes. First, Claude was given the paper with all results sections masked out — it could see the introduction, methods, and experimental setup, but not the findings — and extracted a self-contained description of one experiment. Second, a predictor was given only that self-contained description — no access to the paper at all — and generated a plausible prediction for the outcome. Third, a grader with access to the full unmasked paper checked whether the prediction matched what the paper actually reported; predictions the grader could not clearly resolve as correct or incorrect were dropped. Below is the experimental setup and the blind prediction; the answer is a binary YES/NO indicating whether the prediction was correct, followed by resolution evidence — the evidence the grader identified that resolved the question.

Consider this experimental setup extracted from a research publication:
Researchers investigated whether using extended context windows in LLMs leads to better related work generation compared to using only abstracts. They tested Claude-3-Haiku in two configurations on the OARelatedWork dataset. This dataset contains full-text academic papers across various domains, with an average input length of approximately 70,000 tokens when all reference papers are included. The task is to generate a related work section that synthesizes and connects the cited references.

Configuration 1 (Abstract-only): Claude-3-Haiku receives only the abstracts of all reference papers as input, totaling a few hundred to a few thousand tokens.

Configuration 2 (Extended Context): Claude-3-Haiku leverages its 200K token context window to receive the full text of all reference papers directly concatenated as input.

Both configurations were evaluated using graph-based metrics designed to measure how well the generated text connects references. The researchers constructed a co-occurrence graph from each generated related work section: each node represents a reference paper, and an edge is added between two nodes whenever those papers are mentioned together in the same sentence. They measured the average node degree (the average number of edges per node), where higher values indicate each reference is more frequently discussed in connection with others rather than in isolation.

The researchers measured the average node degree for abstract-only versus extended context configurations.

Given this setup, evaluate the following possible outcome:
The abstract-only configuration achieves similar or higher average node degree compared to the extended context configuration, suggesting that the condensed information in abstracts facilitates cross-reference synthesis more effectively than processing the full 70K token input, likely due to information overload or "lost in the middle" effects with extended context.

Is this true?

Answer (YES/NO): NO